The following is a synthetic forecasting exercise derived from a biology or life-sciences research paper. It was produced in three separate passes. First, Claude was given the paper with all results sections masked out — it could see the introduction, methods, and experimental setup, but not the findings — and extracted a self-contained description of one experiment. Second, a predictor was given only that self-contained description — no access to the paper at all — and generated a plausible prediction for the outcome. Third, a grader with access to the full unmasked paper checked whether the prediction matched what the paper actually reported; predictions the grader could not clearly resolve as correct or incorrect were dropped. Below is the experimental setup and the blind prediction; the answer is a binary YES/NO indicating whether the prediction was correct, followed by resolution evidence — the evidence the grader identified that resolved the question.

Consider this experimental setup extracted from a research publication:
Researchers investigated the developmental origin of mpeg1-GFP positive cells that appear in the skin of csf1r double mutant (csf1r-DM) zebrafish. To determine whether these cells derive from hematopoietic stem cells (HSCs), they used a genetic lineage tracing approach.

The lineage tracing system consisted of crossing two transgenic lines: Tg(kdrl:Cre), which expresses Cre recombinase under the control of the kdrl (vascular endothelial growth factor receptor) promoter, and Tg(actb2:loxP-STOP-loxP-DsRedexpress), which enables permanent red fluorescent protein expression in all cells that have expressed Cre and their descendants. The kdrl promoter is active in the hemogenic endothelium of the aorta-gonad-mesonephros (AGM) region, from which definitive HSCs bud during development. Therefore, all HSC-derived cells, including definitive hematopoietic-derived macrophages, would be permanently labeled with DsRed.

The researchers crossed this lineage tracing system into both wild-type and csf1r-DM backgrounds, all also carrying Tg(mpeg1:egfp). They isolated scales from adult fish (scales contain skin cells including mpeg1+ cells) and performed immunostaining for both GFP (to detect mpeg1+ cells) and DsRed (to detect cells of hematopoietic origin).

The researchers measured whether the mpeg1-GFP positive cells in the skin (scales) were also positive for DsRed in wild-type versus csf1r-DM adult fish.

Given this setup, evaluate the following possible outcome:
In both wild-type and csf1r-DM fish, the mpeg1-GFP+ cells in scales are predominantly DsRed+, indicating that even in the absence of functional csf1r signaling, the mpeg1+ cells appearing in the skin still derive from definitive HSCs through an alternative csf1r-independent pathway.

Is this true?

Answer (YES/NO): NO